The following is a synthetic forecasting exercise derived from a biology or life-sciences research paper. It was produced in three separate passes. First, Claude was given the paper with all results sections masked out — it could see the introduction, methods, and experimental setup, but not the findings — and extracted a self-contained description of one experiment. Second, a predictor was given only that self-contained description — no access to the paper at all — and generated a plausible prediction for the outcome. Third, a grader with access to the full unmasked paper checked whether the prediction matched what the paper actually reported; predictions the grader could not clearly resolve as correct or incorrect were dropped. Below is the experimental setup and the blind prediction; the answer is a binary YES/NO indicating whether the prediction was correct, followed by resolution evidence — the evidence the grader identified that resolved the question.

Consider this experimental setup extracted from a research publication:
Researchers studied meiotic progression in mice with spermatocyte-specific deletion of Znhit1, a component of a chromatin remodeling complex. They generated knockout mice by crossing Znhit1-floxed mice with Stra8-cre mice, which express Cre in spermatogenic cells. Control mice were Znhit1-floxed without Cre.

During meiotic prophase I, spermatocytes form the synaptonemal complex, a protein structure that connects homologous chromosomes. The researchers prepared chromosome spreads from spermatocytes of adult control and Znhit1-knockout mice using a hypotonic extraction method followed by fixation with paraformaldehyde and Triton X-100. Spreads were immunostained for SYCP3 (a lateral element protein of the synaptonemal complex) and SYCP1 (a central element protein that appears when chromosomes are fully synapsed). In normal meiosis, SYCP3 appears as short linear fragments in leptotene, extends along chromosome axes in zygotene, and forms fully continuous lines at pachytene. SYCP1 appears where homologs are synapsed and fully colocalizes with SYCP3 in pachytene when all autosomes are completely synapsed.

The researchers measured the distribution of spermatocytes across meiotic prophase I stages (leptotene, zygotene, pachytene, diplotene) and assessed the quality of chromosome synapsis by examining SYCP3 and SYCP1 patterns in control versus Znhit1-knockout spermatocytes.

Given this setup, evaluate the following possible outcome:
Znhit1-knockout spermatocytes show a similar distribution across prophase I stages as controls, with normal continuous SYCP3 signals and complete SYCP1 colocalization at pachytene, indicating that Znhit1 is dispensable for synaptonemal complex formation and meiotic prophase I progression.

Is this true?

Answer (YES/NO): NO